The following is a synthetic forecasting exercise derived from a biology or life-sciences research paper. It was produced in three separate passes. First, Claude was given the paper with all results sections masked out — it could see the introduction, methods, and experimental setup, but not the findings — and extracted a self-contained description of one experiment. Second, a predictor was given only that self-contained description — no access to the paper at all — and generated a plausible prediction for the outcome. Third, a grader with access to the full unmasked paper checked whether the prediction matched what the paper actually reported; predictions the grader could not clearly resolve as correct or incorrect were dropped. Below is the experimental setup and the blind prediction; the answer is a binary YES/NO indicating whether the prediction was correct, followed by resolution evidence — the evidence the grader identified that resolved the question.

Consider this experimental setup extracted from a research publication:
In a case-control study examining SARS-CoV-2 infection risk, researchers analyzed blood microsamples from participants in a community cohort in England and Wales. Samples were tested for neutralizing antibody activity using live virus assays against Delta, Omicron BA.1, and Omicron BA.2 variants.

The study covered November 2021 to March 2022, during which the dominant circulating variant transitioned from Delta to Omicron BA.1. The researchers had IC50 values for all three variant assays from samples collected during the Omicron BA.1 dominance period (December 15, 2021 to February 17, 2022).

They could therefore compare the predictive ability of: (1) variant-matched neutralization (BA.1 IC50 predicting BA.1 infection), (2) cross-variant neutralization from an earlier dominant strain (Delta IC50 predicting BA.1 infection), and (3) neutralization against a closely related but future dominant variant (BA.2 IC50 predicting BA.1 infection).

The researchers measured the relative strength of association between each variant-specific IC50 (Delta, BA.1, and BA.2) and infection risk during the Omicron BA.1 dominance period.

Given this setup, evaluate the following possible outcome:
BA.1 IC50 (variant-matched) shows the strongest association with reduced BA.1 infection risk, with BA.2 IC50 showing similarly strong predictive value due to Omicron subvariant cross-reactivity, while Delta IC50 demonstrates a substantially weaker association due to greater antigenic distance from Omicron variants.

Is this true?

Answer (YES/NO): NO